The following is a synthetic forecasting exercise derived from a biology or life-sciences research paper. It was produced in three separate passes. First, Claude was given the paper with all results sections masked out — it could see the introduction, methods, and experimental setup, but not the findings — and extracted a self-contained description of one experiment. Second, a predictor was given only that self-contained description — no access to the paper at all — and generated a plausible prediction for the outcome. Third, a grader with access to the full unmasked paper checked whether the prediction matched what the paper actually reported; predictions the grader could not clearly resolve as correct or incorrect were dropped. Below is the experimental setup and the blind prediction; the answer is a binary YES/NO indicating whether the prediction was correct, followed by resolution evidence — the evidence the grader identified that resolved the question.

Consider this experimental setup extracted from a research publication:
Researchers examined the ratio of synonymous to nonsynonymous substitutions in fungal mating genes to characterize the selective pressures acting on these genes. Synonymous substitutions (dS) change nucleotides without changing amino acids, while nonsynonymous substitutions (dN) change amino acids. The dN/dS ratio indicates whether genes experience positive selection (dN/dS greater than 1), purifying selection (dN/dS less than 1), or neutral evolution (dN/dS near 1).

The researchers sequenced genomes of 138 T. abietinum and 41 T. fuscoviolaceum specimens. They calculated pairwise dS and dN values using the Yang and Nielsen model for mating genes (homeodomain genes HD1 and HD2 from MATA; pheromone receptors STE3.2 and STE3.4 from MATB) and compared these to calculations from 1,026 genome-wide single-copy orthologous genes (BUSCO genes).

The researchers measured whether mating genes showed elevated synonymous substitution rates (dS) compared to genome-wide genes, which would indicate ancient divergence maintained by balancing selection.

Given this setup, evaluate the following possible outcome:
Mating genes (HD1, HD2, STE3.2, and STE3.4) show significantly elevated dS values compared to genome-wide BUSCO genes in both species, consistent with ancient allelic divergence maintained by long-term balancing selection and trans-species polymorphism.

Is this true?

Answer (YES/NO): YES